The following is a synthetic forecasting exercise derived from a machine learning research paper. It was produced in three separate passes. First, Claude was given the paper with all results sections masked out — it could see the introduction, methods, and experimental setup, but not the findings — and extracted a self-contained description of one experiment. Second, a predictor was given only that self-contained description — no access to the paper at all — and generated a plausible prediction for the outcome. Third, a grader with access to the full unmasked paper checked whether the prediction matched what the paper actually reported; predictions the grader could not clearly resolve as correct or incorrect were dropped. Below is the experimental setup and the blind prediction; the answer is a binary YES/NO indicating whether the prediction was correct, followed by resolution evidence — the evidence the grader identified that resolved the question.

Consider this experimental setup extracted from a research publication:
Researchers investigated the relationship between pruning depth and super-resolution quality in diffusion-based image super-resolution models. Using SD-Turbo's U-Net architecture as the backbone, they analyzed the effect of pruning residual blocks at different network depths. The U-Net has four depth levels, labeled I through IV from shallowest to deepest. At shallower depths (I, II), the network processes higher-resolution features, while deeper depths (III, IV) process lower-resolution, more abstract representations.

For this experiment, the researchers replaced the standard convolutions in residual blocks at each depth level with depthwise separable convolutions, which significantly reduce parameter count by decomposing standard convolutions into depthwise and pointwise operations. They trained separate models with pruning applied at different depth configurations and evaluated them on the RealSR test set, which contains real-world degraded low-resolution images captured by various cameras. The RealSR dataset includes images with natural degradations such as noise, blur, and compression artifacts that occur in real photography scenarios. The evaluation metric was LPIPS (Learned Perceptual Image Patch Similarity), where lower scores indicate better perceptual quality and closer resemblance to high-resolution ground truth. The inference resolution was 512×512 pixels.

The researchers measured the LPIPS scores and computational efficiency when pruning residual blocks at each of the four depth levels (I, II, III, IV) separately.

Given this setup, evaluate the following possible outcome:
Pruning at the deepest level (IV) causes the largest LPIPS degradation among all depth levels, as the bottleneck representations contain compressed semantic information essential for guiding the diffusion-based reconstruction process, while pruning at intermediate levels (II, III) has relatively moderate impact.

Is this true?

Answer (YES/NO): NO